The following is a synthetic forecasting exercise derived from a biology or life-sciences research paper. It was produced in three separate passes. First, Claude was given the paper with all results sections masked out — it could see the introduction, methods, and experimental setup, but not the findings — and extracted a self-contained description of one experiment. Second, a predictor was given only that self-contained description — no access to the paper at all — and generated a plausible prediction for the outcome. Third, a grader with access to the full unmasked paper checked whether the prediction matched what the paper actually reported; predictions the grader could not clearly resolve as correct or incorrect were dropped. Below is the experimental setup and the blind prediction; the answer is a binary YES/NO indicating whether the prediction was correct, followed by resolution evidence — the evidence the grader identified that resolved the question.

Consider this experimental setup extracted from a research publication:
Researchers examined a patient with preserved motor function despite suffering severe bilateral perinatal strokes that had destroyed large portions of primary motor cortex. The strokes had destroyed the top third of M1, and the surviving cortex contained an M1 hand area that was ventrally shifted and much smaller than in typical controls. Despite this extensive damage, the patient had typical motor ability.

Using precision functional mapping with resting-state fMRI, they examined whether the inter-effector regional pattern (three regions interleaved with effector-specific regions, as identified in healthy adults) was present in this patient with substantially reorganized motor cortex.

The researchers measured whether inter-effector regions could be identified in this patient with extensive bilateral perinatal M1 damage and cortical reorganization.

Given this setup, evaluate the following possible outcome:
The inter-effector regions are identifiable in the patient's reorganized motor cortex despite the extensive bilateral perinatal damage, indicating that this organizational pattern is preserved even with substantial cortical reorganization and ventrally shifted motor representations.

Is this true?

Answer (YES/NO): YES